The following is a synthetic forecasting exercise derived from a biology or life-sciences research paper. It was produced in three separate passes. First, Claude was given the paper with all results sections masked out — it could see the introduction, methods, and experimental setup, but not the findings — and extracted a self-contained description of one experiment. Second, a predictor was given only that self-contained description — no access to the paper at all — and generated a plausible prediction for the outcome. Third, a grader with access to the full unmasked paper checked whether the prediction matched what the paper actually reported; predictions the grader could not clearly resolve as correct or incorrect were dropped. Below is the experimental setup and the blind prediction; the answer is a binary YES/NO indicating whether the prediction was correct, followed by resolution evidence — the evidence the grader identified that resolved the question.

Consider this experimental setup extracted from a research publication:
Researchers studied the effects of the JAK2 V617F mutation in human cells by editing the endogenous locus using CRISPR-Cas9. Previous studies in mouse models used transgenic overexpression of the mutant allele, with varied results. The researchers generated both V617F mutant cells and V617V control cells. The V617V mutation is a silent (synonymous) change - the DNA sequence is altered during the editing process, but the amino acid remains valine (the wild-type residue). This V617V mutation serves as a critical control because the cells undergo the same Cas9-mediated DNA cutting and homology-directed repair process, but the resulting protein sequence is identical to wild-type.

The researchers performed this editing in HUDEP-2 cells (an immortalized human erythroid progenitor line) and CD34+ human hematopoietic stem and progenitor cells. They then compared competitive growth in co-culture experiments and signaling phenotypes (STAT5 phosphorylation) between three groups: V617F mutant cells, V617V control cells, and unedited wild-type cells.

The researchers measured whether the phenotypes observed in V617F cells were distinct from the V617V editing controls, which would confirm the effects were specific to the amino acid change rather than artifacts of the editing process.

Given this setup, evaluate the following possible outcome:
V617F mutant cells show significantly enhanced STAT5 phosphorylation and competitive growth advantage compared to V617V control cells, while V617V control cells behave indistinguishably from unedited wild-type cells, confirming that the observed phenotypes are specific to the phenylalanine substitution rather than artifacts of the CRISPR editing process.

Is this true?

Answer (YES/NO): YES